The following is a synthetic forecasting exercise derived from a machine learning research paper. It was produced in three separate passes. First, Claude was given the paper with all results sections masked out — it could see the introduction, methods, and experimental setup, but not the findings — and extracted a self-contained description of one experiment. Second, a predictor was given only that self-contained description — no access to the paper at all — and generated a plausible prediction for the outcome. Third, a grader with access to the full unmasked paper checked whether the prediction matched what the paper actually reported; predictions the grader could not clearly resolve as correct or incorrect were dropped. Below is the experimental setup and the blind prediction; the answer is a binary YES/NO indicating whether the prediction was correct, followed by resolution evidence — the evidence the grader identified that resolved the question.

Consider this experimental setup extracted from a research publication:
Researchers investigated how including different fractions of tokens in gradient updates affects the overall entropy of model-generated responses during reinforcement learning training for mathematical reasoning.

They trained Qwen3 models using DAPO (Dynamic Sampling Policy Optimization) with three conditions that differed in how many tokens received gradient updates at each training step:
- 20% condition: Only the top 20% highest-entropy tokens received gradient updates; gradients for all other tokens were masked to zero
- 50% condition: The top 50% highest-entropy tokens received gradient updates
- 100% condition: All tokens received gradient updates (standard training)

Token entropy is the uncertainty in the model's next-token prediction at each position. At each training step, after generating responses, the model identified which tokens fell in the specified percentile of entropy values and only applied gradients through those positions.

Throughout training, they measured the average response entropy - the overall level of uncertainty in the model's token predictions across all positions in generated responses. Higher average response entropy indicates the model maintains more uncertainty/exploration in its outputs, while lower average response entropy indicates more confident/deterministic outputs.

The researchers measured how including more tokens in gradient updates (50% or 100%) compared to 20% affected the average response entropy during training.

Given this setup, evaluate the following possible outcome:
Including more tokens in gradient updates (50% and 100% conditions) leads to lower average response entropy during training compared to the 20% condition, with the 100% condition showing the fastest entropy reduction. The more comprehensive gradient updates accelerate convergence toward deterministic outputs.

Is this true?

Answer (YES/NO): YES